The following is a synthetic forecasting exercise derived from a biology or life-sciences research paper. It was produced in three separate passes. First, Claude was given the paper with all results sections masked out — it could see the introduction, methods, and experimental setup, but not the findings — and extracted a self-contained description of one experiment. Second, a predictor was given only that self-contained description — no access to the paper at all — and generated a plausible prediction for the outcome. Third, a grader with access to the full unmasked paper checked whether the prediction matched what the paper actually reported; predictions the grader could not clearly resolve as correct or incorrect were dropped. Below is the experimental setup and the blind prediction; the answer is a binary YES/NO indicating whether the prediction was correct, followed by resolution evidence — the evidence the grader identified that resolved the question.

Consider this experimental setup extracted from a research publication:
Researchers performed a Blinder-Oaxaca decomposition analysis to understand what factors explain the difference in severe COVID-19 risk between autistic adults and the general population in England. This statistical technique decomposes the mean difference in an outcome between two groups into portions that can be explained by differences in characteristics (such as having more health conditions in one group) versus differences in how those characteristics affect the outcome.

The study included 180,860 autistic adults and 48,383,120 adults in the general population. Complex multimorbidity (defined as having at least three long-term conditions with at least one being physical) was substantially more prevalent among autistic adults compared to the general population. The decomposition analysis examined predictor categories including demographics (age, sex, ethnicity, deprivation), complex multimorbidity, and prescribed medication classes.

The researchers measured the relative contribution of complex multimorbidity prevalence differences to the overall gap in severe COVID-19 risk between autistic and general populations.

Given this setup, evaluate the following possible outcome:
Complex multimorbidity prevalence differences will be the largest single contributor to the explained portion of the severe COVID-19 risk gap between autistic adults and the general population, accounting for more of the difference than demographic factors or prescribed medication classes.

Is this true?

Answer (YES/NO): NO